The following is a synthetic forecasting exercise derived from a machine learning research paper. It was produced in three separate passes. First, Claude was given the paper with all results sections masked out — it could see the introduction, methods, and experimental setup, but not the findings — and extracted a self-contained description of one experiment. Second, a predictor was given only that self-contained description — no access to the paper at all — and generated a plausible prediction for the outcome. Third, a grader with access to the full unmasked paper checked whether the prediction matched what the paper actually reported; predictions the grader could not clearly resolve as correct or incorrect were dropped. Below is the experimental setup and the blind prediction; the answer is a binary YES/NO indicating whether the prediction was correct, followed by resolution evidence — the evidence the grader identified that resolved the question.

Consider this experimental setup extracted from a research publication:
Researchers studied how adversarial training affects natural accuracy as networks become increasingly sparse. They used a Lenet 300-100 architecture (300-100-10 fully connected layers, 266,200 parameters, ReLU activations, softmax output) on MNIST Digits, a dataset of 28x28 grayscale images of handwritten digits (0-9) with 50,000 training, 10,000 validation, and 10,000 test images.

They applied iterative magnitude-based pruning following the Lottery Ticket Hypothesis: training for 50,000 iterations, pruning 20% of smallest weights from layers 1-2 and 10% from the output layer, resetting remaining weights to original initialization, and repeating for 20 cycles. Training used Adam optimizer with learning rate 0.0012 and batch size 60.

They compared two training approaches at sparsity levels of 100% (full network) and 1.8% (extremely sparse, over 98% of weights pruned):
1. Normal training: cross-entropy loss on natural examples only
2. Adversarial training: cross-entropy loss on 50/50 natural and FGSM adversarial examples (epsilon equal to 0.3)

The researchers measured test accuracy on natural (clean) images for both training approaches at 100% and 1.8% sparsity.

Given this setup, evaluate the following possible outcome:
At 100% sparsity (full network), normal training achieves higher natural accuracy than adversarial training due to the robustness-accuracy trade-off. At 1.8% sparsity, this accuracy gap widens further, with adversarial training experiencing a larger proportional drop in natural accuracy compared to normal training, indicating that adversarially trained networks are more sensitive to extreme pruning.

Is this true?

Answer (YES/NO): YES